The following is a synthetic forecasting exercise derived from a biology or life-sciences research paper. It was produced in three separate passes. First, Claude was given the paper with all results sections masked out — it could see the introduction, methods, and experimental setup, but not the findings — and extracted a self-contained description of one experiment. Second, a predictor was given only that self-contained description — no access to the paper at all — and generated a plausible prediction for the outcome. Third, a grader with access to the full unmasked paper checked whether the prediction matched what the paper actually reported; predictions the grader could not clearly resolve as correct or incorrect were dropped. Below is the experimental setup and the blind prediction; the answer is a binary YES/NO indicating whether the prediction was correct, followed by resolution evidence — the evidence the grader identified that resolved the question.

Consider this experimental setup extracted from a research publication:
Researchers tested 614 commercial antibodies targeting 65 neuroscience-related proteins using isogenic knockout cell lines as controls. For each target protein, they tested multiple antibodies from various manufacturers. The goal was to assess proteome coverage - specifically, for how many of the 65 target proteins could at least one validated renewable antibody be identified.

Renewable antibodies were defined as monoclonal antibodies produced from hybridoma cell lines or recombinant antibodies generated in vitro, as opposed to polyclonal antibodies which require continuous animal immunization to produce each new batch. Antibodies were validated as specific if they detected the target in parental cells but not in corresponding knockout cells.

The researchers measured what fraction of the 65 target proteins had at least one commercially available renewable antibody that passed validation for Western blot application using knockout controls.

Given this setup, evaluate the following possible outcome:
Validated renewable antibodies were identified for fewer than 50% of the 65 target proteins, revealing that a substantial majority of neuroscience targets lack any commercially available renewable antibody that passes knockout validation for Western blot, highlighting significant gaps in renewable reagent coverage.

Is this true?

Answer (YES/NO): NO